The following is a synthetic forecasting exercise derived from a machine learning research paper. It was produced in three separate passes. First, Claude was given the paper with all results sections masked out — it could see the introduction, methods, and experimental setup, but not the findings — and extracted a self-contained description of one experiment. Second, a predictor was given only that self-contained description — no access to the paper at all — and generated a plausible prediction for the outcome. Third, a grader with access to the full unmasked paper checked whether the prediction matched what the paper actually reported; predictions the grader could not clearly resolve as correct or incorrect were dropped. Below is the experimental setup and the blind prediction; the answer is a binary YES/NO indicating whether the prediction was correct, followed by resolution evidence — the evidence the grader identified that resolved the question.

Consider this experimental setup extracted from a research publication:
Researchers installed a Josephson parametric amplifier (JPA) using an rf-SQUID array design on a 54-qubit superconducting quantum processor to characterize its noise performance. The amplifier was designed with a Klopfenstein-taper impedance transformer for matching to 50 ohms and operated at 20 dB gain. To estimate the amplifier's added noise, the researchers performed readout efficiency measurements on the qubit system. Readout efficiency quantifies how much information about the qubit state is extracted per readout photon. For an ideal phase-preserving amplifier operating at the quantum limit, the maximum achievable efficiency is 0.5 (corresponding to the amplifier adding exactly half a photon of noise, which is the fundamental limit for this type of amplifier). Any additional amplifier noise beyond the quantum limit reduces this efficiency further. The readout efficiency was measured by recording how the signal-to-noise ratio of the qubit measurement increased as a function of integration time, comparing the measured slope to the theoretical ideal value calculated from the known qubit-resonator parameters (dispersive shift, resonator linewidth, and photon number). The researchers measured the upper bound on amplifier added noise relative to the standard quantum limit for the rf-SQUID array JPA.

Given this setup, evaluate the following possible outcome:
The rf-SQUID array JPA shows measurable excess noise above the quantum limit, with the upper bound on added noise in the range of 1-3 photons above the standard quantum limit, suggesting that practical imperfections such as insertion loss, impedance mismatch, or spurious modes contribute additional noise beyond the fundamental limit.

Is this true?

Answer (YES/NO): NO